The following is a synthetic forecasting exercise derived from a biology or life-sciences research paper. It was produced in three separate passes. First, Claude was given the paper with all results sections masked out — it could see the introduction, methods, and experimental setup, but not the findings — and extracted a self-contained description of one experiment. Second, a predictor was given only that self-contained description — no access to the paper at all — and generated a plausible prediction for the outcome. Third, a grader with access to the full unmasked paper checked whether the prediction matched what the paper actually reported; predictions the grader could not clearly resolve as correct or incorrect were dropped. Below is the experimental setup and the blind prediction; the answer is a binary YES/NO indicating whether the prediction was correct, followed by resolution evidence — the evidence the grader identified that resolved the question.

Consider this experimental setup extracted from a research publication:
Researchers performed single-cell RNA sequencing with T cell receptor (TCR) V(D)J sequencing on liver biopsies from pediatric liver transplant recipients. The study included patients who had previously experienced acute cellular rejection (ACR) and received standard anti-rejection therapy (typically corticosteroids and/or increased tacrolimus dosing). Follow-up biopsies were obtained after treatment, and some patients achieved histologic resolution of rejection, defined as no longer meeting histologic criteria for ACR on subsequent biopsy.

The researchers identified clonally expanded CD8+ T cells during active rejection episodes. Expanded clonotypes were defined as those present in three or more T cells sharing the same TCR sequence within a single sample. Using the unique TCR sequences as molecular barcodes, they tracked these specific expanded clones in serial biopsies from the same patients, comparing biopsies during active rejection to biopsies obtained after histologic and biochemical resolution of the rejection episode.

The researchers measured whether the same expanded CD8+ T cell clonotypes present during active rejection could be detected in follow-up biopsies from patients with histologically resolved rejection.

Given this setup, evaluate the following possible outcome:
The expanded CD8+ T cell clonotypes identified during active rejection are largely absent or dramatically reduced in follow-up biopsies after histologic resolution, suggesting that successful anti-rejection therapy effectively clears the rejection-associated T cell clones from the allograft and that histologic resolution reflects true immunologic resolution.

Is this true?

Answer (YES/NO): NO